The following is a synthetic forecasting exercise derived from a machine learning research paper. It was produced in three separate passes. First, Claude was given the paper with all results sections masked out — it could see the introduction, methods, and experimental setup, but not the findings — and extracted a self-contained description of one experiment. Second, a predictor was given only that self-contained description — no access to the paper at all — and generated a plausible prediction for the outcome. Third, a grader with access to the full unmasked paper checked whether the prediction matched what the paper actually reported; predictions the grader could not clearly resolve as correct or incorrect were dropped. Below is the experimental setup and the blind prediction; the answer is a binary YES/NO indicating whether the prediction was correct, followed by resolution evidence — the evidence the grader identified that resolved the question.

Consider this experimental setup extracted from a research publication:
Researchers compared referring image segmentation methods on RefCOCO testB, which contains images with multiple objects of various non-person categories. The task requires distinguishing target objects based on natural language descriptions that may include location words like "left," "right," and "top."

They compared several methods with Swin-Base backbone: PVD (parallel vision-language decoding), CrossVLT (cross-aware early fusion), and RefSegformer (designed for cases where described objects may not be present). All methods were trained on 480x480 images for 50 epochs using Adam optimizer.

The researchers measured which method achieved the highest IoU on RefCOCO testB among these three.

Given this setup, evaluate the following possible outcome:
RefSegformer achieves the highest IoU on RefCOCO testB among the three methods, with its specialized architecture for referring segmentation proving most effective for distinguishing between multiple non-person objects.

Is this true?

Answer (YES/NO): NO